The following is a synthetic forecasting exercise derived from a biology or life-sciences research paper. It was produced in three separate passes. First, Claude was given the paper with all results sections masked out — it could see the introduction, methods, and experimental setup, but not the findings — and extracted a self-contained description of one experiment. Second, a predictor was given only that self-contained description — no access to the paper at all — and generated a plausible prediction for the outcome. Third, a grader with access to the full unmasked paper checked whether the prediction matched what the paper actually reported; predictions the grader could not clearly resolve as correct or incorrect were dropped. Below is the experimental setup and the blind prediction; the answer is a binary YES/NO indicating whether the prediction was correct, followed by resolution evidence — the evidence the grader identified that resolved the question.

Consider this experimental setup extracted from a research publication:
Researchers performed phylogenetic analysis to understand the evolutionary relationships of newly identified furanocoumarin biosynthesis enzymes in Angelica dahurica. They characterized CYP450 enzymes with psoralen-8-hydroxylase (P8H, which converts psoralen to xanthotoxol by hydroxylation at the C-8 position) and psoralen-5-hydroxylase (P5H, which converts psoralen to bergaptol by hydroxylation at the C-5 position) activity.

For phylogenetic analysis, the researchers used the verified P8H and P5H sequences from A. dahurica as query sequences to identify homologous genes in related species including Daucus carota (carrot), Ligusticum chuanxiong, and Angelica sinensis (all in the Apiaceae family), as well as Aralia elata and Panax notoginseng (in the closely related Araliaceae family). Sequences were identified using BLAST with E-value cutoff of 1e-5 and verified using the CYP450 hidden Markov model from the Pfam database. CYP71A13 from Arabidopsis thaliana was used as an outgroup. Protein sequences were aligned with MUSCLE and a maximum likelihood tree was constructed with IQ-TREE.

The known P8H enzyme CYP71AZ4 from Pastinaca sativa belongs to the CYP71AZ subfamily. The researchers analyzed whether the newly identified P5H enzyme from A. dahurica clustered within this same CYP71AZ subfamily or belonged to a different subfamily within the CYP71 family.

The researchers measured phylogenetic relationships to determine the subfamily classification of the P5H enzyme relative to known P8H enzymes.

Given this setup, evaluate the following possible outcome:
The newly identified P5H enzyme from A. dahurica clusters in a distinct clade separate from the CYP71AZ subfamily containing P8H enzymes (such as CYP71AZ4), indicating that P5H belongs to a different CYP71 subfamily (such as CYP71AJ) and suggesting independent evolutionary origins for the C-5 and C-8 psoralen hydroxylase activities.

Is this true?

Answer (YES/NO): NO